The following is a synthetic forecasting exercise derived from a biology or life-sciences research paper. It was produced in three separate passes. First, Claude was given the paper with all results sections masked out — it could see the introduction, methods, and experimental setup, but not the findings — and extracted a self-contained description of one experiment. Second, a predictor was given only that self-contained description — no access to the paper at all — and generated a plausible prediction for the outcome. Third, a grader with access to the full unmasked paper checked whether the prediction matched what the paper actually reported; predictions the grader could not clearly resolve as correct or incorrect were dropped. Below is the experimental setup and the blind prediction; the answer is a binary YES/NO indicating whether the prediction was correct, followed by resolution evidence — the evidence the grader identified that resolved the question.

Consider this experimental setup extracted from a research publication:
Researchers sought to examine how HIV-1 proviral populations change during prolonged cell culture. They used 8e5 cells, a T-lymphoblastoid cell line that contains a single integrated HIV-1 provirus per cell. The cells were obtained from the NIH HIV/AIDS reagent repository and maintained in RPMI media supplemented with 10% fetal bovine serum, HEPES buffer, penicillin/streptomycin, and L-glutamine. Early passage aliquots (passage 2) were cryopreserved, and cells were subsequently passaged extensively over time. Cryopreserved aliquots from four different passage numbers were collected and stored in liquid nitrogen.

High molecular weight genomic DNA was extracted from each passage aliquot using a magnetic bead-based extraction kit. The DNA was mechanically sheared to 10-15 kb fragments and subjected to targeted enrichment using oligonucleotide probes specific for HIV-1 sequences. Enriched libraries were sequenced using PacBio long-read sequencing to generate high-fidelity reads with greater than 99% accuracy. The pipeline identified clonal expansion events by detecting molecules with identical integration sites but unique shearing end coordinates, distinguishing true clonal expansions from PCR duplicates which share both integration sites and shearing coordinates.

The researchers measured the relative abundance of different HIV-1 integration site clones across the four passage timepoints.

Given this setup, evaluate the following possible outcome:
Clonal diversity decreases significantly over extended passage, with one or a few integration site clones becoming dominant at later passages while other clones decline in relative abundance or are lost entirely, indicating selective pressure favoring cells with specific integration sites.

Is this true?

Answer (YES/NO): NO